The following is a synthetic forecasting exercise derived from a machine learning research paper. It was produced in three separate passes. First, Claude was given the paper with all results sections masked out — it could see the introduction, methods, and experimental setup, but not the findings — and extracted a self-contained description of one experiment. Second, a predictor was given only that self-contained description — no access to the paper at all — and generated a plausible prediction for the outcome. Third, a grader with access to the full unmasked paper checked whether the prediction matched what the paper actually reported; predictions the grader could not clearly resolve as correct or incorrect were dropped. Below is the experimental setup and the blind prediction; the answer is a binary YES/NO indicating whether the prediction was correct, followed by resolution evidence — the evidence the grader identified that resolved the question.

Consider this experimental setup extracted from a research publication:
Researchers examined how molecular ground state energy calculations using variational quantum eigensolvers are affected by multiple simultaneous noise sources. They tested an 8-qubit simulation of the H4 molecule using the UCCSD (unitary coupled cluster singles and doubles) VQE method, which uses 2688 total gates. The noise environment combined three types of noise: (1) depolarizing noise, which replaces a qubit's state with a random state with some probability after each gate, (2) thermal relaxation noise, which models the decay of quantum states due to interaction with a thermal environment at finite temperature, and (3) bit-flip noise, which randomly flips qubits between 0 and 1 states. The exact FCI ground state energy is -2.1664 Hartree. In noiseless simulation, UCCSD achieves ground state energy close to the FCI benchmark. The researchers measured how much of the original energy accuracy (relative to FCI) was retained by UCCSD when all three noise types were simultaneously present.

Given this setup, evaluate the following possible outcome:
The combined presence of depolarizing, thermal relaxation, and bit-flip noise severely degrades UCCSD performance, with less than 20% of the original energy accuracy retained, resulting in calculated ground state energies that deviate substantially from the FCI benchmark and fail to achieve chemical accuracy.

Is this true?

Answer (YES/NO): NO